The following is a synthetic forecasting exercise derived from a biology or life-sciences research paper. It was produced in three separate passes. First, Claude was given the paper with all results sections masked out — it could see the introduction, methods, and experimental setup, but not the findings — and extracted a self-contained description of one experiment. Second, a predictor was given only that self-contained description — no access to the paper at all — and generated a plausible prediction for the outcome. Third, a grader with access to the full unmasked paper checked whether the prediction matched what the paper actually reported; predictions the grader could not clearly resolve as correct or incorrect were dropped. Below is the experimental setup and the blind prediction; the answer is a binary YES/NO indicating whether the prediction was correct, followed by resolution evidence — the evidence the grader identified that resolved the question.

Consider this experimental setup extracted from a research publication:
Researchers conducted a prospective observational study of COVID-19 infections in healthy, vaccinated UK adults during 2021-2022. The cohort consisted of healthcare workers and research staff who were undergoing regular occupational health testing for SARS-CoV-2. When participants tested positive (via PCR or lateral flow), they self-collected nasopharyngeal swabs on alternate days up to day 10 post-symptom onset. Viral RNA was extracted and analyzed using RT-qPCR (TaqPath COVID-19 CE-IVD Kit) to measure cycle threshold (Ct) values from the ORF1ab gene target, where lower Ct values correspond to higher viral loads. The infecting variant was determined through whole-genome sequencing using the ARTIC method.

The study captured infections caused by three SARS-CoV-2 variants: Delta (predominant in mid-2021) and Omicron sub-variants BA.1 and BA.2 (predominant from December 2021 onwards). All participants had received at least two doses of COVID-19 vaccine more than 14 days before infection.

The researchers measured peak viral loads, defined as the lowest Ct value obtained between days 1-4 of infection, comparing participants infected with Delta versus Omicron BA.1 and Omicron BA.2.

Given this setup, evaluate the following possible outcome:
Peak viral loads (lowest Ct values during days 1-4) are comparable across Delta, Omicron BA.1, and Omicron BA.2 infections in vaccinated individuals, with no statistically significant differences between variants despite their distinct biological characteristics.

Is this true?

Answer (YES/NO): YES